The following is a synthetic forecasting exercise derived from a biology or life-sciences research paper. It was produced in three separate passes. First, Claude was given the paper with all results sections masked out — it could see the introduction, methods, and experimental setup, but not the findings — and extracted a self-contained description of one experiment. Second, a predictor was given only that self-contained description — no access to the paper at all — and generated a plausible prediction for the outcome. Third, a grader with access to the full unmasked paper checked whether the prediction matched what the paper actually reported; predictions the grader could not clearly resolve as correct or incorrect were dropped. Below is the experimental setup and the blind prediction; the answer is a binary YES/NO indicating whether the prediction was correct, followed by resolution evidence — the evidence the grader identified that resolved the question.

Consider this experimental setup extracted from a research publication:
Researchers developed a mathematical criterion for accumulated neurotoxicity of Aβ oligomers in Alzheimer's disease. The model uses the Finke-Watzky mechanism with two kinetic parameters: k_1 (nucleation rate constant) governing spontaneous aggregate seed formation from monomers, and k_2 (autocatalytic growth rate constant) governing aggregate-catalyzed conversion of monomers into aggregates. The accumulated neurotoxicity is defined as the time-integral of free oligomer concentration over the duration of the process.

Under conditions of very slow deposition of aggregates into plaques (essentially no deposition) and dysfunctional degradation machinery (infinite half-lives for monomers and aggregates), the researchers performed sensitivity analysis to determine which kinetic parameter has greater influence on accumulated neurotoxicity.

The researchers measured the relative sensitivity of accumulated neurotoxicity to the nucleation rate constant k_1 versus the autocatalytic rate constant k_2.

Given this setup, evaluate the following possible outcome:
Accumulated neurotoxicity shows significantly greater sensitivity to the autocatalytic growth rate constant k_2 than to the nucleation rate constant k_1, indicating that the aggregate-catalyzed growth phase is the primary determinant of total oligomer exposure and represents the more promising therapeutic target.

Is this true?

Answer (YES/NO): NO